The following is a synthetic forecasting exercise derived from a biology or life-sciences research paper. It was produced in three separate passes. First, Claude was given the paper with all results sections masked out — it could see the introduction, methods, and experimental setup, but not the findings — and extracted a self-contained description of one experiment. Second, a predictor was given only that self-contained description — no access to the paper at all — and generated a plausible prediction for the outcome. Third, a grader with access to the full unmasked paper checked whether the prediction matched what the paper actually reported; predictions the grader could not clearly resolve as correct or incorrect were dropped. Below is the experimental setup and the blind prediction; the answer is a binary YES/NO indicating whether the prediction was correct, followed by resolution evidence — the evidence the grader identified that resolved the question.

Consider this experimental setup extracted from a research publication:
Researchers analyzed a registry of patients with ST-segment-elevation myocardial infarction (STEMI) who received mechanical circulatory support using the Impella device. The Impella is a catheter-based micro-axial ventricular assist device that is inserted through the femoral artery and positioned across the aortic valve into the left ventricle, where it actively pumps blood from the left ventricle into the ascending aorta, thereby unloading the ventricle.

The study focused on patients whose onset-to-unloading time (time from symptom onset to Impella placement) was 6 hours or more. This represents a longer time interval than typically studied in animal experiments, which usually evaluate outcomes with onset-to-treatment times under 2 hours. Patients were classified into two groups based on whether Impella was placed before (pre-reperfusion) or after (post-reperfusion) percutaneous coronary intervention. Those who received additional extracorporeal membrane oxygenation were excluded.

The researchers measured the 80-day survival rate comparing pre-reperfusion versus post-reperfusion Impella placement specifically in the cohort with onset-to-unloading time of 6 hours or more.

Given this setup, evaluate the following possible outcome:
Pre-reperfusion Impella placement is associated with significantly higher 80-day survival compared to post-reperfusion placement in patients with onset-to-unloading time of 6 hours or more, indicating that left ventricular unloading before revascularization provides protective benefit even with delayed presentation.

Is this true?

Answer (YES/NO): YES